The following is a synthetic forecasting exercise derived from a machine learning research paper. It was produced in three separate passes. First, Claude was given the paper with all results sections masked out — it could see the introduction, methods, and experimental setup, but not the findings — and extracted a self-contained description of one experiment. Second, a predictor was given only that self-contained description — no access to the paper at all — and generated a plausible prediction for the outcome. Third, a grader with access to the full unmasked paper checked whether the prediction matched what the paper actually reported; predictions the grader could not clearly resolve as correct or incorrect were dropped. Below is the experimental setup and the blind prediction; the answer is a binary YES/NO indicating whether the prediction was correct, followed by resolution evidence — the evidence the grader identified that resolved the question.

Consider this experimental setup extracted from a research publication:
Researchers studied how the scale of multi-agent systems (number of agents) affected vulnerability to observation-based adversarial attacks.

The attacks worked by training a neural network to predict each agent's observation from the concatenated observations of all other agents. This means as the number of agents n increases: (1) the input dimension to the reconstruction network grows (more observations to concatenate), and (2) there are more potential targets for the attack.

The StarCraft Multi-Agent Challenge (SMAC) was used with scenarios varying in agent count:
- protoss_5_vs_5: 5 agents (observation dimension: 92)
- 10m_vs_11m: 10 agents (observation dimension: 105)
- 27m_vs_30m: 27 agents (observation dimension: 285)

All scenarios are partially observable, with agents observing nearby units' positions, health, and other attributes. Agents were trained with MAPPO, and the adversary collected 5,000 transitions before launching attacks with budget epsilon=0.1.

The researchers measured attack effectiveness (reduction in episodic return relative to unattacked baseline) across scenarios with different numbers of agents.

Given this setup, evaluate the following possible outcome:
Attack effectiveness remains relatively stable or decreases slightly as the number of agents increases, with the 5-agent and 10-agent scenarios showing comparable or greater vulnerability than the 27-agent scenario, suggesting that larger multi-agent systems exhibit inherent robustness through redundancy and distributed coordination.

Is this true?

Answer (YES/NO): YES